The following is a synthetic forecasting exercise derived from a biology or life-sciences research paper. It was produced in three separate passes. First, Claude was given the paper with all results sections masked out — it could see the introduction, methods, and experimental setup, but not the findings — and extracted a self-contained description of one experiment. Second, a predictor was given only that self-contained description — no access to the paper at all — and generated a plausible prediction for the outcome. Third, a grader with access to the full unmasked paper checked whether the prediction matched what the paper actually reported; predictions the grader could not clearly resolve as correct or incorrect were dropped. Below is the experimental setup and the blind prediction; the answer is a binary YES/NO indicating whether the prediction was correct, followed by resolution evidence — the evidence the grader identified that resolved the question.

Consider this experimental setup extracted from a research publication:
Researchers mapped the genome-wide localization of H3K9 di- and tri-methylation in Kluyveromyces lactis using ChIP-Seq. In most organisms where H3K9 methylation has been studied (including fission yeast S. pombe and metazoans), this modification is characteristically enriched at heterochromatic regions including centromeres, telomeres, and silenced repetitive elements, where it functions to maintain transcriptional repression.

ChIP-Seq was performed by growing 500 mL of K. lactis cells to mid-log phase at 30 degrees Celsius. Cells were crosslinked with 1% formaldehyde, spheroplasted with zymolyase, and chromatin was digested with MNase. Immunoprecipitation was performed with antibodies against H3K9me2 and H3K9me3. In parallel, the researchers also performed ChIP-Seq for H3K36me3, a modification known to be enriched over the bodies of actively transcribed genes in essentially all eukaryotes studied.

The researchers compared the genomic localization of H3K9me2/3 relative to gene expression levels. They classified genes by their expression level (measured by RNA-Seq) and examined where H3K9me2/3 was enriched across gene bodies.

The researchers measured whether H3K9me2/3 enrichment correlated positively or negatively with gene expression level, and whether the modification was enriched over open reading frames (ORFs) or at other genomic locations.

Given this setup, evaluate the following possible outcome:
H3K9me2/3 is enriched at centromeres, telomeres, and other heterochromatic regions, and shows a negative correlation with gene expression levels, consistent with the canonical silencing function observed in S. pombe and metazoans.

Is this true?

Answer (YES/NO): NO